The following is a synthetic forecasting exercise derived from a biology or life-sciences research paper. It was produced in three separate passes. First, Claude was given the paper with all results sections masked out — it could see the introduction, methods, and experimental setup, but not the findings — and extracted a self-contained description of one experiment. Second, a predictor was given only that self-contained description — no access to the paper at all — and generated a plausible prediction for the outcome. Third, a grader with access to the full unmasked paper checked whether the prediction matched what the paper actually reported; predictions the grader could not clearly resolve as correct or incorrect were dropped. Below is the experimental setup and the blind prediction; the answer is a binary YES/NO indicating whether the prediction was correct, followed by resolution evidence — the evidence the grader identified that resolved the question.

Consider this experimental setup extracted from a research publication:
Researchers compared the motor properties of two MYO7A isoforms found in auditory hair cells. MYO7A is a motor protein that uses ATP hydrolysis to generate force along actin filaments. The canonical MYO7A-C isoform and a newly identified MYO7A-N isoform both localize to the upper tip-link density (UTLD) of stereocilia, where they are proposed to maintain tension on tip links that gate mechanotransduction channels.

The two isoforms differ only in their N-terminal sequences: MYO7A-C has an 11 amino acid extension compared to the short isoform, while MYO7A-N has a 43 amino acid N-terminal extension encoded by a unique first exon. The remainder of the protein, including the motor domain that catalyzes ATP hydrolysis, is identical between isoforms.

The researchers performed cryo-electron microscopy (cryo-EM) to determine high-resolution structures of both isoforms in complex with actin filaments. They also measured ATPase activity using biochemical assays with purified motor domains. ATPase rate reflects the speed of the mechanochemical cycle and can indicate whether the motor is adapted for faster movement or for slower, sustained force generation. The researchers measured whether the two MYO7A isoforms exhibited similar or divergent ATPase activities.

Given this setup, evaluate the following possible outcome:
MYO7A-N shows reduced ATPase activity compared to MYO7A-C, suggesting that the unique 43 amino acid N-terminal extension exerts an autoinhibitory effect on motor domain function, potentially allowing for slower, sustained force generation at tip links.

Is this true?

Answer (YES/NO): YES